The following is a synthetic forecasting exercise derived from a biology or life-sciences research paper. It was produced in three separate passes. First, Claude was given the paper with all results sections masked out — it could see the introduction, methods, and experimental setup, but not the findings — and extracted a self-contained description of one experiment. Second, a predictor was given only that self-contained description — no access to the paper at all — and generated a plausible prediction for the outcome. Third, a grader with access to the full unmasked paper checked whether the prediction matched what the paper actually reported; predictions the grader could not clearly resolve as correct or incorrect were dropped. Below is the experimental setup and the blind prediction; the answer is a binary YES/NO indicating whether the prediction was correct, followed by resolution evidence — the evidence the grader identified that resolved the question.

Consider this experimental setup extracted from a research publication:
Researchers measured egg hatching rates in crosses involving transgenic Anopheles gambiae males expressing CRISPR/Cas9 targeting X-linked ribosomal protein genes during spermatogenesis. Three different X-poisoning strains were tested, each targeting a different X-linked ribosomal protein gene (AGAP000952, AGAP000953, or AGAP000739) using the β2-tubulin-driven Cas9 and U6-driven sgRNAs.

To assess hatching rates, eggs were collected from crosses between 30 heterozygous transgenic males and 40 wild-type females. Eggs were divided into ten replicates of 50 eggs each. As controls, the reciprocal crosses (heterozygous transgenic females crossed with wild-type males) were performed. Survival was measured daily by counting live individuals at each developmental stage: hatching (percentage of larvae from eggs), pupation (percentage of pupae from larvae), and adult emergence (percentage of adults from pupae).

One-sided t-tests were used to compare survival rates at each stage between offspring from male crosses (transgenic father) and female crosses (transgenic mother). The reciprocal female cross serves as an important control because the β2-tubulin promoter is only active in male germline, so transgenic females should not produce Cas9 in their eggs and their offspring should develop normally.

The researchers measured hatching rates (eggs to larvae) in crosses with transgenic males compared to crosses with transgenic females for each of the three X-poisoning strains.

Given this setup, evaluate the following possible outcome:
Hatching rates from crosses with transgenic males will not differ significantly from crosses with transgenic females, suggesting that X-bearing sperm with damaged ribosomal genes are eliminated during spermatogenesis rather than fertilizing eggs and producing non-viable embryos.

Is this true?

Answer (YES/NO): NO